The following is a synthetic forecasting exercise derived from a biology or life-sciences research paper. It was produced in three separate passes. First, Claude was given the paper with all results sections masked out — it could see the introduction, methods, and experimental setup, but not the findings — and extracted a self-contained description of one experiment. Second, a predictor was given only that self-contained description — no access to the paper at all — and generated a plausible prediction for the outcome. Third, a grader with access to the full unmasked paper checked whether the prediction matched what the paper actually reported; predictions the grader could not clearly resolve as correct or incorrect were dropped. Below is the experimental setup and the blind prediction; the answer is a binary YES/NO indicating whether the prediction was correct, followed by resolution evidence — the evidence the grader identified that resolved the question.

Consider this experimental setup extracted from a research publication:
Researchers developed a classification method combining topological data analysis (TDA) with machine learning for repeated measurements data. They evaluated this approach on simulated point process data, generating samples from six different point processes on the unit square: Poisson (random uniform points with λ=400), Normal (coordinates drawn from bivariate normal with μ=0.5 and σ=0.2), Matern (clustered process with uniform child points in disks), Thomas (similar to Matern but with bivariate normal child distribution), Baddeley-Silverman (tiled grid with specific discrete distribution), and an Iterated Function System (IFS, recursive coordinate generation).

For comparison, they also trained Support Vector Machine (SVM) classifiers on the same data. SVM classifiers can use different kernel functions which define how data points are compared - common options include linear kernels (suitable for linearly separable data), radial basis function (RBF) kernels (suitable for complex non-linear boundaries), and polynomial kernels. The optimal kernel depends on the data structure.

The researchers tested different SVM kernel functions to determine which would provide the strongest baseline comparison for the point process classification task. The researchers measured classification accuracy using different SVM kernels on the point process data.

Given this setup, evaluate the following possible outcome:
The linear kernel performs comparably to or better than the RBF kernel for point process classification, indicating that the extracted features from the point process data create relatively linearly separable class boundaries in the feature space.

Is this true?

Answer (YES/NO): NO